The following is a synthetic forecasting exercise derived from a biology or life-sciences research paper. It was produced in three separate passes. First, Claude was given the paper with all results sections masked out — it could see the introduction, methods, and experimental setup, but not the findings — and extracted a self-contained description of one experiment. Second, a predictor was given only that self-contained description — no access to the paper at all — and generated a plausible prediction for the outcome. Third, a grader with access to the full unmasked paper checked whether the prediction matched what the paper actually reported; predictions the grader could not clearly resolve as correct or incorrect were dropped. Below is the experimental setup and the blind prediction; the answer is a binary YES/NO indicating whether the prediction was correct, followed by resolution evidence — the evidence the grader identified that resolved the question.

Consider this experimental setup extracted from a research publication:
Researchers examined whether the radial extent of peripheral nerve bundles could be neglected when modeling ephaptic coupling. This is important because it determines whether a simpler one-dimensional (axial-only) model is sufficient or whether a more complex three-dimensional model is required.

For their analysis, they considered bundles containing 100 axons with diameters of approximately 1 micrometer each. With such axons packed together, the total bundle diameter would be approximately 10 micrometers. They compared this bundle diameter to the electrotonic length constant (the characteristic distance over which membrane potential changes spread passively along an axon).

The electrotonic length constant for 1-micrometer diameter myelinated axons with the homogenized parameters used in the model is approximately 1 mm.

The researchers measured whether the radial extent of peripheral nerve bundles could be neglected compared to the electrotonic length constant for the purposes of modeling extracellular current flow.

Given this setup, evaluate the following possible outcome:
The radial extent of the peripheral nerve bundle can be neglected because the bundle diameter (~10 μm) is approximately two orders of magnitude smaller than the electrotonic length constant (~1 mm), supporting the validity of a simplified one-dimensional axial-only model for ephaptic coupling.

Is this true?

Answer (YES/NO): YES